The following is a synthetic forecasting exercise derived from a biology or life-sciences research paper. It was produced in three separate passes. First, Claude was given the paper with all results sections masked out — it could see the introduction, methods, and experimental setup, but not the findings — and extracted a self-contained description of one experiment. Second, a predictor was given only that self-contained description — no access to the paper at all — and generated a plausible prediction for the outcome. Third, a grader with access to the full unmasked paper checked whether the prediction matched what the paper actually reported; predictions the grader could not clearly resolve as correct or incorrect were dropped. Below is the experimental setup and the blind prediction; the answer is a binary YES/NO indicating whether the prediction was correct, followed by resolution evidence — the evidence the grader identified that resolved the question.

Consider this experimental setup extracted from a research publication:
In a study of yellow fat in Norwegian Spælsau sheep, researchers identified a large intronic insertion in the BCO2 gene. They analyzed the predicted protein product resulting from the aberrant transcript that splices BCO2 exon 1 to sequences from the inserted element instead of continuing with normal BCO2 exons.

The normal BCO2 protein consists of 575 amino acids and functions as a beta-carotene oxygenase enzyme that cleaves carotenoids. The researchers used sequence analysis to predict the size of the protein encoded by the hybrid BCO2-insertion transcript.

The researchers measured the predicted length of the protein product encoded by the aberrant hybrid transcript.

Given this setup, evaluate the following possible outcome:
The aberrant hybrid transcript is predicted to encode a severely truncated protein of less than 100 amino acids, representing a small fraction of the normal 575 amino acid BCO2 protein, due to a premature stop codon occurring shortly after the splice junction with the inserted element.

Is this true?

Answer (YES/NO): YES